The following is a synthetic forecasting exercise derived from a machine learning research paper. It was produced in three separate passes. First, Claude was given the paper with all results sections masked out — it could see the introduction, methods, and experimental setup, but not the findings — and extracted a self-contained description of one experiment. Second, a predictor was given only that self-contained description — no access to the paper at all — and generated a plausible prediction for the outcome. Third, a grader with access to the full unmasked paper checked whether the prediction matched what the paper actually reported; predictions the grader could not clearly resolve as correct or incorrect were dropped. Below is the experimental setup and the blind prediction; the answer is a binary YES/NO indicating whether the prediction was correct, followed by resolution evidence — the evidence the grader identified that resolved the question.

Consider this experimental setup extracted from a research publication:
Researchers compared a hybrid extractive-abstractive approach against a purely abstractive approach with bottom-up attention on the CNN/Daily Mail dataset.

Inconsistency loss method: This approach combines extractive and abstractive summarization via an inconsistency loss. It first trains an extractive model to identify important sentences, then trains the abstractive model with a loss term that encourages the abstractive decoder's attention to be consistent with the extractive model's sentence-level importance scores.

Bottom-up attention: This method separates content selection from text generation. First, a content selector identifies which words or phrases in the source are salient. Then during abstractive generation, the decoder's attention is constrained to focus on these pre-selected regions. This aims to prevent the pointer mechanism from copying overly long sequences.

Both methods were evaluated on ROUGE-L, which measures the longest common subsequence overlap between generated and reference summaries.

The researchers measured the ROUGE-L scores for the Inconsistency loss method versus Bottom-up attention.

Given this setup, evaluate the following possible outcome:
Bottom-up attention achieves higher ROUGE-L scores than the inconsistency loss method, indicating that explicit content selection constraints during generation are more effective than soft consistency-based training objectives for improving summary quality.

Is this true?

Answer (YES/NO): YES